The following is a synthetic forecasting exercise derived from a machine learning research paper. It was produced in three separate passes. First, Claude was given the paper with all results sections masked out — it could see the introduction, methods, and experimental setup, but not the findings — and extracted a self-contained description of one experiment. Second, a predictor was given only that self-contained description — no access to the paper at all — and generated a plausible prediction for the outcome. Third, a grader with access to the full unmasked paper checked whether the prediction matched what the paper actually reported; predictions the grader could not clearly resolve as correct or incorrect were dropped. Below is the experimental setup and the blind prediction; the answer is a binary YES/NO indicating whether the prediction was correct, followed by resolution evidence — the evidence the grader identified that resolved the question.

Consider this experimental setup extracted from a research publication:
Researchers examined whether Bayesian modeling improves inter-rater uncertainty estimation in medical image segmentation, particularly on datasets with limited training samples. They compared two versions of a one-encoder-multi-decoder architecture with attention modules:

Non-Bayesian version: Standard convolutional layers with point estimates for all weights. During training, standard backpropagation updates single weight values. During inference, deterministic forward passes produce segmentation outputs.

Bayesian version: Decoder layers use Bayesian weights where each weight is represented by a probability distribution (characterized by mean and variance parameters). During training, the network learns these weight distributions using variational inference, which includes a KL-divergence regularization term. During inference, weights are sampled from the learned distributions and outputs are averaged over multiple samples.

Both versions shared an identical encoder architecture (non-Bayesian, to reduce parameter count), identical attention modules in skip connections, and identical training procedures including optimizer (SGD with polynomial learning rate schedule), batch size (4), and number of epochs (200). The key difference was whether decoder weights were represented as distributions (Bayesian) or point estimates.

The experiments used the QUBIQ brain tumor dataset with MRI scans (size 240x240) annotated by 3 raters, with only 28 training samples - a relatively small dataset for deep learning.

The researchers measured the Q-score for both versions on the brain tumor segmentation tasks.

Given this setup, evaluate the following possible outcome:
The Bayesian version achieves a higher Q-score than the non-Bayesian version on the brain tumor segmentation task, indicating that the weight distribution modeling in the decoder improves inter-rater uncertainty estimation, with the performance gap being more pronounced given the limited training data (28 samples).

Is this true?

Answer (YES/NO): YES